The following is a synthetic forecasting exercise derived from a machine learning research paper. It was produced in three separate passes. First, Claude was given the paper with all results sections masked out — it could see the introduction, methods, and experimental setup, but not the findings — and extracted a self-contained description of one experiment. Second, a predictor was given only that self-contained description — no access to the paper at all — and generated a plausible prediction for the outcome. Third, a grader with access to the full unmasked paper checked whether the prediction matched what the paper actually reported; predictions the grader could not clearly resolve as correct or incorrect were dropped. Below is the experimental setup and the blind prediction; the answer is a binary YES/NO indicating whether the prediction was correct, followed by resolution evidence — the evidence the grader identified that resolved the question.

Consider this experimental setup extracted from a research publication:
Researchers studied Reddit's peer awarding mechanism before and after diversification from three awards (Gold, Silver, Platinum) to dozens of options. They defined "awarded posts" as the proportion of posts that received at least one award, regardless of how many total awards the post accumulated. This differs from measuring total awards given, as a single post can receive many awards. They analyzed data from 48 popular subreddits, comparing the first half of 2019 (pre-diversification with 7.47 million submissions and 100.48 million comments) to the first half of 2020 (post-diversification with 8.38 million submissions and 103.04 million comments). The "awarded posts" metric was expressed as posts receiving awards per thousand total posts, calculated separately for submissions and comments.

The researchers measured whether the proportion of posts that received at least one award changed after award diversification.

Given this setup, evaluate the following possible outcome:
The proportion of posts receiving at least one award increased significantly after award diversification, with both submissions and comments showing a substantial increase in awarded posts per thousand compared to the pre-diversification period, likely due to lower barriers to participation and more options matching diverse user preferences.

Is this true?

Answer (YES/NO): YES